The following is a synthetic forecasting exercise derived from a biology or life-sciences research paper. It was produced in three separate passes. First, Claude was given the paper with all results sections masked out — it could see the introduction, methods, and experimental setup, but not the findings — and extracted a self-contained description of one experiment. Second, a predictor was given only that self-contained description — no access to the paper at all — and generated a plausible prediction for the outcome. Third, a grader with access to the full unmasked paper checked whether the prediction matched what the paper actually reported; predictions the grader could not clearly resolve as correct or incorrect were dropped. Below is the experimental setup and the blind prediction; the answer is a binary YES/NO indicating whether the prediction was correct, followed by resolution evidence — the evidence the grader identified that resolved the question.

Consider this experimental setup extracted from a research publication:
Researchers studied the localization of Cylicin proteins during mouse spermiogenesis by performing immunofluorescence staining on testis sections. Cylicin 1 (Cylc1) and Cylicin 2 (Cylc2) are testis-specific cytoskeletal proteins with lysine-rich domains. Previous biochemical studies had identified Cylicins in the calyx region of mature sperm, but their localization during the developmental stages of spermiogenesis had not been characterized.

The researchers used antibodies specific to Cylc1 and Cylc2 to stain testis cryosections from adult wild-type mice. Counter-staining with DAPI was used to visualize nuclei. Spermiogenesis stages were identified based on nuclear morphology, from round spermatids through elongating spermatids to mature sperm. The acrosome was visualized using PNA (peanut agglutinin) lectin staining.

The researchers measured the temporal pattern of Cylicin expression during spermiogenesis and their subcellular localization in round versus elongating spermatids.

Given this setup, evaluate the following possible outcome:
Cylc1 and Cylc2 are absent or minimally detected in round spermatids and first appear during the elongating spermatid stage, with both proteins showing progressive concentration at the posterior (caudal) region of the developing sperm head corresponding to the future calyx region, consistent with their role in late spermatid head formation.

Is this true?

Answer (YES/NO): NO